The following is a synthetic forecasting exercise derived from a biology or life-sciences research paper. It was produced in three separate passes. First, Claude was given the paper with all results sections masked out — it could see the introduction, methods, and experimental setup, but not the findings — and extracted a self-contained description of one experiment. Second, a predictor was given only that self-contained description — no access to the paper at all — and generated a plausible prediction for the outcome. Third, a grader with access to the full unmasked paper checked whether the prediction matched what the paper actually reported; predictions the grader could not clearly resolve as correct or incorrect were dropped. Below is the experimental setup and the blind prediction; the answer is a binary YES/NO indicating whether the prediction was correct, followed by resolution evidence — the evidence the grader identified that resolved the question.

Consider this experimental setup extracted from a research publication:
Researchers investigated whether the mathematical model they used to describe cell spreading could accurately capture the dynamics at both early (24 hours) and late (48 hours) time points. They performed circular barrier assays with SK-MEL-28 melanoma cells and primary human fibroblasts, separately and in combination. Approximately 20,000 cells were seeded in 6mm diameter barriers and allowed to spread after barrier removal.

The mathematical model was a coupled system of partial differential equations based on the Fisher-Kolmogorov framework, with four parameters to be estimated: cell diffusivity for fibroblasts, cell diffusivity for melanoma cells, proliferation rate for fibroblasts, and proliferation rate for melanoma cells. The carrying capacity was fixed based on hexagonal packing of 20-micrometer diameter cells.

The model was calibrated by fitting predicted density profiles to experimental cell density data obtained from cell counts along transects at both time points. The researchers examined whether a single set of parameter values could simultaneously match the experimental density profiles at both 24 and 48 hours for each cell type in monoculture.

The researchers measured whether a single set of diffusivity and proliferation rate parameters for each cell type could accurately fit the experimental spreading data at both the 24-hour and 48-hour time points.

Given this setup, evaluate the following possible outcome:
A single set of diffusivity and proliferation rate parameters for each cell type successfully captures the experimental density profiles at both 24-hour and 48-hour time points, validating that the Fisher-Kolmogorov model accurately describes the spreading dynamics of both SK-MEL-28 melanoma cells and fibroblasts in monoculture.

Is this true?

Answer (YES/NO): YES